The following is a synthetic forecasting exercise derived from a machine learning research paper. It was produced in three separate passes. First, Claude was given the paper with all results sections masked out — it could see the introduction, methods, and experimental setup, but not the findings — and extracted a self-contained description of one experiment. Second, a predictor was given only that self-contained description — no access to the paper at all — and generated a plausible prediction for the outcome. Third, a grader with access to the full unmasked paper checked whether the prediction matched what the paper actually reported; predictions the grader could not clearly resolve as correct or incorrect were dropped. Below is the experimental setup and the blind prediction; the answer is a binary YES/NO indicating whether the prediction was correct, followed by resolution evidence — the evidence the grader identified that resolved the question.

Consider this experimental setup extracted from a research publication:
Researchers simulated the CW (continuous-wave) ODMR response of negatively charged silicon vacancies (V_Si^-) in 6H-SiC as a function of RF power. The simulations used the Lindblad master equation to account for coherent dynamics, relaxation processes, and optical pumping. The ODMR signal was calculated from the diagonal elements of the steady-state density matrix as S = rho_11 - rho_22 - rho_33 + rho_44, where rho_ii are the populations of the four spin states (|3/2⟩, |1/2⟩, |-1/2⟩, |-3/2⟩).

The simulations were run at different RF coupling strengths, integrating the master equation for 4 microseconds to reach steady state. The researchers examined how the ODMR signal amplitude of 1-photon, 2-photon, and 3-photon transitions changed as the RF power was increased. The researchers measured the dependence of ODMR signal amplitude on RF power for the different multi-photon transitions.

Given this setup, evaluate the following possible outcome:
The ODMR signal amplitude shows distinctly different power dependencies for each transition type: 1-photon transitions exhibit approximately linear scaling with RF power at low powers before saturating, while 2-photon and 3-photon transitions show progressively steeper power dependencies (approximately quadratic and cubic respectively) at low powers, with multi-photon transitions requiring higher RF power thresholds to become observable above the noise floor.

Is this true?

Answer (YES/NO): NO